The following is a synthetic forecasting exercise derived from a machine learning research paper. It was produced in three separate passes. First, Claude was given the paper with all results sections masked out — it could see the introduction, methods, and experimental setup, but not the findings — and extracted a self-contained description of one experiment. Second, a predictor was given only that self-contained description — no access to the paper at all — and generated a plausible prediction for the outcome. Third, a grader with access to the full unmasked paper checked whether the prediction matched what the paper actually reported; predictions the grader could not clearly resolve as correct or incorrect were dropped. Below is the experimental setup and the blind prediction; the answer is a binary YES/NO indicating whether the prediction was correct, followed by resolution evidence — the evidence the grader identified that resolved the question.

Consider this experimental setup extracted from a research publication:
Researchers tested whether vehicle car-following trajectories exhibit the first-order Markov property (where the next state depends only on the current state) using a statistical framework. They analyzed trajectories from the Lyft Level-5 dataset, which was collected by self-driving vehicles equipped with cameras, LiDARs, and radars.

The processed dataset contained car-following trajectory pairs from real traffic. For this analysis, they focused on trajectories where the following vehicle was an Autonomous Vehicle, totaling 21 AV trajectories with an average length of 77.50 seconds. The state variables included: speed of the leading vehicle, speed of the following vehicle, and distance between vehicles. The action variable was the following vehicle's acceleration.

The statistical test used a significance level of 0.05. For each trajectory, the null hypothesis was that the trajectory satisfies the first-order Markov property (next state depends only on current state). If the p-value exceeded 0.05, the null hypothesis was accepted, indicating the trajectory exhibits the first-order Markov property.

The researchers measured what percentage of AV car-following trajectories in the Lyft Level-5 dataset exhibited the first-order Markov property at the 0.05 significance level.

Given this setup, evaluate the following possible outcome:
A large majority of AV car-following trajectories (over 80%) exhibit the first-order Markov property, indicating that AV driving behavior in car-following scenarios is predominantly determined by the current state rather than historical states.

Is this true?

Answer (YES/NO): NO